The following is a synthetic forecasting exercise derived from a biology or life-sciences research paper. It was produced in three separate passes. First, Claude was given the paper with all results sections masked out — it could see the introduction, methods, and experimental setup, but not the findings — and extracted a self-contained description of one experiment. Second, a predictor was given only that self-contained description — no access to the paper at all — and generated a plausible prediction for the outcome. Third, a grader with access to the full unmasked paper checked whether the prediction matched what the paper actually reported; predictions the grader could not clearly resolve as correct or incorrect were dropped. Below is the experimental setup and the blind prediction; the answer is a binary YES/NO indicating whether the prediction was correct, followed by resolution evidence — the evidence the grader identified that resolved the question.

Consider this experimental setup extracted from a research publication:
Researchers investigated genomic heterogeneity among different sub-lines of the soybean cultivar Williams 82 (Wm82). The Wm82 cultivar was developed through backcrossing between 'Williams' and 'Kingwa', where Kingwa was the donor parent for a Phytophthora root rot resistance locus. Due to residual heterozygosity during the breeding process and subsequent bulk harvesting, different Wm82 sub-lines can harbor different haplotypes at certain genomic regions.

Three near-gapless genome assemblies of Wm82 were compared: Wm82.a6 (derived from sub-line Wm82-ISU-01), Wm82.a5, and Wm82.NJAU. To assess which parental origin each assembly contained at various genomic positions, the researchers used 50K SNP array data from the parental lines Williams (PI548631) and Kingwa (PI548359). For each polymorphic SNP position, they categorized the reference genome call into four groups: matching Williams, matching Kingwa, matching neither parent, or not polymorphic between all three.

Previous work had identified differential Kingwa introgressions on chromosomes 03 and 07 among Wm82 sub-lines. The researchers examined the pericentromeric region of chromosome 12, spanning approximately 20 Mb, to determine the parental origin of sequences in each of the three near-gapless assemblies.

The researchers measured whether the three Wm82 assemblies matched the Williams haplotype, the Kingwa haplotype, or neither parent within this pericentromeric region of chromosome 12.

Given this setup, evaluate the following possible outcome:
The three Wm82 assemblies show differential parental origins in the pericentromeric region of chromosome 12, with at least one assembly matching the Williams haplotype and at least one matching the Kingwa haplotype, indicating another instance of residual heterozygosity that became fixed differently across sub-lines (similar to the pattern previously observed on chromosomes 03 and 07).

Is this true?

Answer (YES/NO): NO